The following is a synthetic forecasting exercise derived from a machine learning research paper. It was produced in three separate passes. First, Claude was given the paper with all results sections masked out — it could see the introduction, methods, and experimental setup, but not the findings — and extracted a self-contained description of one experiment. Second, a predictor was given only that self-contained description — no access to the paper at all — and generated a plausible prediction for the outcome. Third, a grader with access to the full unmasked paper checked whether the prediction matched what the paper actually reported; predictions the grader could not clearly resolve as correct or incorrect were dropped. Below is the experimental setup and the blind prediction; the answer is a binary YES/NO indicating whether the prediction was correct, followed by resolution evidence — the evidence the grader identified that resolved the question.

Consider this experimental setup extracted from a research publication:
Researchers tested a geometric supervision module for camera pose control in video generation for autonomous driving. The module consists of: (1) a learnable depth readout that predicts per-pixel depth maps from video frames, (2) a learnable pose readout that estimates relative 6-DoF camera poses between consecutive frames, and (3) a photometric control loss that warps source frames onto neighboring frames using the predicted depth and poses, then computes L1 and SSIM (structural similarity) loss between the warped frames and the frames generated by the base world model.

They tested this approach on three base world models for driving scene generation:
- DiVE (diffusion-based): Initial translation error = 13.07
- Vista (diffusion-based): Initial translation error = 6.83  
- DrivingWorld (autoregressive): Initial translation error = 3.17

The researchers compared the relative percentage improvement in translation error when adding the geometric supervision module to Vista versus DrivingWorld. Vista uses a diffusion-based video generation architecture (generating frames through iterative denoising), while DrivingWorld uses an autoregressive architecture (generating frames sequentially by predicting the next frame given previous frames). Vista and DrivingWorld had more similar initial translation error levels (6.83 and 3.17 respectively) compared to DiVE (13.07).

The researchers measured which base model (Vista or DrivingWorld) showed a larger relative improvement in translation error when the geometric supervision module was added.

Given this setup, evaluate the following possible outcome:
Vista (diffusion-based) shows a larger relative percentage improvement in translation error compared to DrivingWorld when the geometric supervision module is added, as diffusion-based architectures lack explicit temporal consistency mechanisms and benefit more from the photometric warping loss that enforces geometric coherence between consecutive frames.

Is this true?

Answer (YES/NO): NO